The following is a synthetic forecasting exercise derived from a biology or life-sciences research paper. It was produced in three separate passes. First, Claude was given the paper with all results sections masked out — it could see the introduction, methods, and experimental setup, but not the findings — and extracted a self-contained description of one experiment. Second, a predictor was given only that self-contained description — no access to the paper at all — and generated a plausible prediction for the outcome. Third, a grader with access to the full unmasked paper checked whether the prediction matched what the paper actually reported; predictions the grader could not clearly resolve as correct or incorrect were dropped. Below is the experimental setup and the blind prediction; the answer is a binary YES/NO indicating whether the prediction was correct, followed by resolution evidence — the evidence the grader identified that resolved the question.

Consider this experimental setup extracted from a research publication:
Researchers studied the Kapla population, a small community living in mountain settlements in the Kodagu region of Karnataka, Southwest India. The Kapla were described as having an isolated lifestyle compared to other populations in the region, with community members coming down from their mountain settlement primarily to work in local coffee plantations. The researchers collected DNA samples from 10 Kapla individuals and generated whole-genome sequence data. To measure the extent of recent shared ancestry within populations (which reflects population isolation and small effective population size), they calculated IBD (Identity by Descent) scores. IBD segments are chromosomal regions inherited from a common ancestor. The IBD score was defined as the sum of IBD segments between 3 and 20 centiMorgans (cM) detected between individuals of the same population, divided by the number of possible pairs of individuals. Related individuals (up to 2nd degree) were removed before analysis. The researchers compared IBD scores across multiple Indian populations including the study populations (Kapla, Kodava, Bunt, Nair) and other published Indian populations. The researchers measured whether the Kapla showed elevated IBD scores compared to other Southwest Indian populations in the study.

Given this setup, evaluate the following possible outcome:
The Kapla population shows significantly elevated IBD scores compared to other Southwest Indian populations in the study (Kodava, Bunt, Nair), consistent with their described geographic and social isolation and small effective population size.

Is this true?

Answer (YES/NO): YES